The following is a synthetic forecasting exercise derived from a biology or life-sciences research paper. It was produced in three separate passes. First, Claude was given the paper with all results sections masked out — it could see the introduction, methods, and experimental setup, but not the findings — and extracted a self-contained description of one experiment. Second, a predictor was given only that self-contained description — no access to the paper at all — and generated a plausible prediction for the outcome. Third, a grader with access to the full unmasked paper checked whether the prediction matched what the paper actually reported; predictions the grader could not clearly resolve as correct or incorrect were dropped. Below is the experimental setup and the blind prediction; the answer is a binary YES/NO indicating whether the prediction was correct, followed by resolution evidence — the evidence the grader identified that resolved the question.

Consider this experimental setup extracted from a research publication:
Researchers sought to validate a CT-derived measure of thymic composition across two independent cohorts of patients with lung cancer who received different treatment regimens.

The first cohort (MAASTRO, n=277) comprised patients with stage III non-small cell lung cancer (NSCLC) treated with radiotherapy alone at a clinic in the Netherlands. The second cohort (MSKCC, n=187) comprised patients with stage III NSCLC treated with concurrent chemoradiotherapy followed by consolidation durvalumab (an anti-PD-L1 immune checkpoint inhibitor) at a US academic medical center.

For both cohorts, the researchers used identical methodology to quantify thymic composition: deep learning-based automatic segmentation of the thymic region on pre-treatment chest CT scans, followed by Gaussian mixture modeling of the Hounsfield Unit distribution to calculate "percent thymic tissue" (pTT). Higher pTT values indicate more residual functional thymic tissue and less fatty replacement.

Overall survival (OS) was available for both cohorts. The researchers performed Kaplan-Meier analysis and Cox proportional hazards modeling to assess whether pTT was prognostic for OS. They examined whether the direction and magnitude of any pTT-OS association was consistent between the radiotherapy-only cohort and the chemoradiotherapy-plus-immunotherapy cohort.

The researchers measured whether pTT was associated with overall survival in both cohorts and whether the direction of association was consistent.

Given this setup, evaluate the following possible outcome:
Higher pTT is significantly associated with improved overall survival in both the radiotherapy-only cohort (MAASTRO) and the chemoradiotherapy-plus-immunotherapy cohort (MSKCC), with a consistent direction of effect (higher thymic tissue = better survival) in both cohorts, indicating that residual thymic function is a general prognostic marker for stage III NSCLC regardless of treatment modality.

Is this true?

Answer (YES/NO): NO